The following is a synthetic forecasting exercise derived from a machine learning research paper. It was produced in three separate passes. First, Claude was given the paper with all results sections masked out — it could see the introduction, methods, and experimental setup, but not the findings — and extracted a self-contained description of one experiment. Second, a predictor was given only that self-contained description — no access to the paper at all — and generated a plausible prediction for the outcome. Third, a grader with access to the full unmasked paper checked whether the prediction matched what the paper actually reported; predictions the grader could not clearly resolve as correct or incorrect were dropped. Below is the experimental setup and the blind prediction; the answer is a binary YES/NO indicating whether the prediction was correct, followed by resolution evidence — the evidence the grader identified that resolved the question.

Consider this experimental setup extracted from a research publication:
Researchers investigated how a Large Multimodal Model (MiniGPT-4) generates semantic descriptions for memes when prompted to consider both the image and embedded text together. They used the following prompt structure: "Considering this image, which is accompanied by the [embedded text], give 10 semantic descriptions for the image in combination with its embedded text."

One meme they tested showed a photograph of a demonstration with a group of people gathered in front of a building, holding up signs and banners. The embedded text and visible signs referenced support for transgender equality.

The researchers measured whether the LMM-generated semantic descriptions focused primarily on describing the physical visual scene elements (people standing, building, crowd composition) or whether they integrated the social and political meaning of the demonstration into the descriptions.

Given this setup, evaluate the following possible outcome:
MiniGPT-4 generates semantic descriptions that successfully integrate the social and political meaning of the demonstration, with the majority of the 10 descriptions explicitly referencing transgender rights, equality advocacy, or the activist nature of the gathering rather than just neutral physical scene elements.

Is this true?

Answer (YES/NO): YES